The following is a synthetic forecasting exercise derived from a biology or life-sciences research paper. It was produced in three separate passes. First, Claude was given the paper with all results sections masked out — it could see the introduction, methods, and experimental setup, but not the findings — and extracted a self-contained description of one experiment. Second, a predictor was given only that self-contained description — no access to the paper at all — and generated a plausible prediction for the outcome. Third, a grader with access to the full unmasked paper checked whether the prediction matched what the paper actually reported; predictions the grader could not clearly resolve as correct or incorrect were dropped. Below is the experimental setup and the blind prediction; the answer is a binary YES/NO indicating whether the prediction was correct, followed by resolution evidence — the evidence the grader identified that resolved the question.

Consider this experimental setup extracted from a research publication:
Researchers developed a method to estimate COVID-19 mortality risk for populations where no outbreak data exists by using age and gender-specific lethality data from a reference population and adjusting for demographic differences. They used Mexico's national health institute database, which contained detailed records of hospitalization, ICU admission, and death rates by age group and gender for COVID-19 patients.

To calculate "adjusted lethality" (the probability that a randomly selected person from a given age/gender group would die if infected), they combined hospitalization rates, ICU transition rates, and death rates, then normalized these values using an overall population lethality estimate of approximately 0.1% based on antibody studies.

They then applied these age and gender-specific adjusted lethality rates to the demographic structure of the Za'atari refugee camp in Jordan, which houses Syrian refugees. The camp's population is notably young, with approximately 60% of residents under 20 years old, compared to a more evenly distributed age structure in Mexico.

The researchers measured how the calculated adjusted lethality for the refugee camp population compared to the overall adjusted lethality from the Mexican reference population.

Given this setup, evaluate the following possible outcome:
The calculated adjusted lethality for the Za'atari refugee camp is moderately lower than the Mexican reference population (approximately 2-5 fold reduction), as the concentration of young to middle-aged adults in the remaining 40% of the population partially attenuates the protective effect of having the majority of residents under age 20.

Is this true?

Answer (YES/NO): YES